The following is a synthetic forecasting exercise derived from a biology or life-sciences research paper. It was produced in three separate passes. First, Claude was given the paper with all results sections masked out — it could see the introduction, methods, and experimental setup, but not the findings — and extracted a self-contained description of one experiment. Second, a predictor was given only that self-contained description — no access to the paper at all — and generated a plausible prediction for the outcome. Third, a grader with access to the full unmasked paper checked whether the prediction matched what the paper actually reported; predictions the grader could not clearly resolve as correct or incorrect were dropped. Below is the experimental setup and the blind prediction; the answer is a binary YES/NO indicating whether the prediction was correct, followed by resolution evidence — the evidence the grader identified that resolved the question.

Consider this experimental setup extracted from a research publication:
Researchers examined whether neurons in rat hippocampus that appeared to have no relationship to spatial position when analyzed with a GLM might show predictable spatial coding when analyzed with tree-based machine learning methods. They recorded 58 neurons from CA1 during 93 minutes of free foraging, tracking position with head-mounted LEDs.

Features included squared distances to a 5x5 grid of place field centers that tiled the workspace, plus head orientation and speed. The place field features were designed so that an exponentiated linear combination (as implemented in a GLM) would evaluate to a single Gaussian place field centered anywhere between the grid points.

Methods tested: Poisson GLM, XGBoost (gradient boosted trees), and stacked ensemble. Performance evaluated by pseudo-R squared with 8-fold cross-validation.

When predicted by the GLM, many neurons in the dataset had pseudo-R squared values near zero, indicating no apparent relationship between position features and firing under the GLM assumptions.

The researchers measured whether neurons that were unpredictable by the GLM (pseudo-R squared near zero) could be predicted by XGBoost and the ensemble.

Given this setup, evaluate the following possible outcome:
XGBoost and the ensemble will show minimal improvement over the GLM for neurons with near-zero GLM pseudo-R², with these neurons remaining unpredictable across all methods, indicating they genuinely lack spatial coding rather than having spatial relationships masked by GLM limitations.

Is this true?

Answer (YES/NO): NO